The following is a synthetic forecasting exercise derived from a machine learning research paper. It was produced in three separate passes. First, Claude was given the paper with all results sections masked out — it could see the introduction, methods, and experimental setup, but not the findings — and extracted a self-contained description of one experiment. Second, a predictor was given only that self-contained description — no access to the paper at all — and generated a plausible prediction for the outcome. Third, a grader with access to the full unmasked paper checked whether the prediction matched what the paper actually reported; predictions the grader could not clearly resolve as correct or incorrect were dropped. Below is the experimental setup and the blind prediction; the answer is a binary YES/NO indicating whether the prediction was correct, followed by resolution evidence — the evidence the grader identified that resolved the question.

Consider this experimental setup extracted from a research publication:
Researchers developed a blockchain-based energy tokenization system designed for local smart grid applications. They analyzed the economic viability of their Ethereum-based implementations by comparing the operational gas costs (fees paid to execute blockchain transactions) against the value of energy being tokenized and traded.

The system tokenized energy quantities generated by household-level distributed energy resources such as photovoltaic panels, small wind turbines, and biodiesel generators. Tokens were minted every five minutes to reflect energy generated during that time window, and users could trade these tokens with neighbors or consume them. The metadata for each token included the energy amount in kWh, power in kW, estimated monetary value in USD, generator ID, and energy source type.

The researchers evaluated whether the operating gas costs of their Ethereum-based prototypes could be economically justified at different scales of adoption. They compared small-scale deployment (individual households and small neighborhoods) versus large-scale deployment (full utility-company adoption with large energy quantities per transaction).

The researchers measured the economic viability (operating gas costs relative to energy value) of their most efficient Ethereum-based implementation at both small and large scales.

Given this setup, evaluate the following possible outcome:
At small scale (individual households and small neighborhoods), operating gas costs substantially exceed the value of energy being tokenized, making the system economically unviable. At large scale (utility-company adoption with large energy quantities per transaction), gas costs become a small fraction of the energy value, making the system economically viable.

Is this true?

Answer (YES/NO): YES